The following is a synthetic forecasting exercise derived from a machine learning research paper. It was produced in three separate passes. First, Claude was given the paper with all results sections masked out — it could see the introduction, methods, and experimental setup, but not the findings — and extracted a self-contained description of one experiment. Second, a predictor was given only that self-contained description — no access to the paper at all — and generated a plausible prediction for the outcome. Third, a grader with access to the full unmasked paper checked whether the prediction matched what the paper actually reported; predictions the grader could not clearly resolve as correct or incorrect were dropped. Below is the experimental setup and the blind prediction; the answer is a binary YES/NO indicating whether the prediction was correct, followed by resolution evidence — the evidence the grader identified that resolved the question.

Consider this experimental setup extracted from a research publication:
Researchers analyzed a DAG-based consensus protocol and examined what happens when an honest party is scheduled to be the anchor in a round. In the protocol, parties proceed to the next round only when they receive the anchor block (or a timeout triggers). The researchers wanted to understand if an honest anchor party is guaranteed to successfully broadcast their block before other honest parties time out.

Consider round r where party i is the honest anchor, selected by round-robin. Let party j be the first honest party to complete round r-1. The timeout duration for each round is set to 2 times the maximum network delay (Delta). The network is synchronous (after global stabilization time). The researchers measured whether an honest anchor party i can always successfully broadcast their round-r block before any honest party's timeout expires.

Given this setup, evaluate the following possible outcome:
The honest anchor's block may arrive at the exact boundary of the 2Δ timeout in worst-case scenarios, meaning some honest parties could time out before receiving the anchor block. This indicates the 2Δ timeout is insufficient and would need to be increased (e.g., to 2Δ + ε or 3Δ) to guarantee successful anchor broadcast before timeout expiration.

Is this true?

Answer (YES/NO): NO